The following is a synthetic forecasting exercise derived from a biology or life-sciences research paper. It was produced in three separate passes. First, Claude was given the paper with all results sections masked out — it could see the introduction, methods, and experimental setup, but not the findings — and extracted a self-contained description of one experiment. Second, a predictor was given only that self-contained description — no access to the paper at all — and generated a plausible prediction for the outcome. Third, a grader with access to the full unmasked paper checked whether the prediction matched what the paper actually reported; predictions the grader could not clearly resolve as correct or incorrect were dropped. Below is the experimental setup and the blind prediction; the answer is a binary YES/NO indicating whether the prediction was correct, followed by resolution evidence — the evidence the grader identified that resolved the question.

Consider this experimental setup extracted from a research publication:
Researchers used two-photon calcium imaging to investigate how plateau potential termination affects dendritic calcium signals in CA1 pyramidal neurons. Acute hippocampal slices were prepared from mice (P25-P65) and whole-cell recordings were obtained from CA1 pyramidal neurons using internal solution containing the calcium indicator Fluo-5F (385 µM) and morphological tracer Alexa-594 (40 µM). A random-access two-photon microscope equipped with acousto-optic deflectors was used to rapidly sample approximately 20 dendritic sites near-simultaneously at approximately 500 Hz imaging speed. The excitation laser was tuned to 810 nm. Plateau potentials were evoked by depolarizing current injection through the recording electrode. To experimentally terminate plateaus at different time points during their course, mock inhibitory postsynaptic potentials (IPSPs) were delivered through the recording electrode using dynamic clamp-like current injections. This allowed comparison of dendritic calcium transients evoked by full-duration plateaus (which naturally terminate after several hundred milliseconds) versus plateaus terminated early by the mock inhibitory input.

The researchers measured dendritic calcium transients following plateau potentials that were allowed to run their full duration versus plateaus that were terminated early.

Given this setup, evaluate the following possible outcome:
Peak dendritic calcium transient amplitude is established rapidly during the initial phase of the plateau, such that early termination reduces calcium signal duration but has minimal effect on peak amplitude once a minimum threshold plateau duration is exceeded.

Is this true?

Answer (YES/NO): NO